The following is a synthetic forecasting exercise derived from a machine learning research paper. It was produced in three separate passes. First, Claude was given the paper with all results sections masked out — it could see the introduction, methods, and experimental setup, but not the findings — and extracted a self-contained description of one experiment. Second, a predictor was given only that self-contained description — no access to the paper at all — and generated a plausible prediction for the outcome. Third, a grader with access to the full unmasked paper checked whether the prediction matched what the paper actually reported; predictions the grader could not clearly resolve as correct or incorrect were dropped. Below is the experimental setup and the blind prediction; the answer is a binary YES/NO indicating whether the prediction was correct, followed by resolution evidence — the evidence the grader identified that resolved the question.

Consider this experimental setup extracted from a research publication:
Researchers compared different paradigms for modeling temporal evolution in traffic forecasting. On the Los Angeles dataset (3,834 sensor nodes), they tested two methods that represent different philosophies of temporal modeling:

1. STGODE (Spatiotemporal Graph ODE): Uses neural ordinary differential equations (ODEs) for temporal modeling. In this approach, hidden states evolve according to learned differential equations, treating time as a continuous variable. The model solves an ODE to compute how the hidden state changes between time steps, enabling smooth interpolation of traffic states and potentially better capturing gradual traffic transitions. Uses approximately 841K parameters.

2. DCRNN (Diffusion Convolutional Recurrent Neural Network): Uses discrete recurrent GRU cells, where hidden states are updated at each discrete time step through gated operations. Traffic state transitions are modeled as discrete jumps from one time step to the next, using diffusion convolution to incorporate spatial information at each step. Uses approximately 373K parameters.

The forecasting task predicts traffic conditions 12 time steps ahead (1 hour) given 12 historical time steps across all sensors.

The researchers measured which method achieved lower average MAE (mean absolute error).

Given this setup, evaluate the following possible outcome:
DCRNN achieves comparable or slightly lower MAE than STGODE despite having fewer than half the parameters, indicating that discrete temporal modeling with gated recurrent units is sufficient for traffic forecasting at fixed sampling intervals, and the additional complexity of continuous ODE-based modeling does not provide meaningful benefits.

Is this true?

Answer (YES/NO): NO